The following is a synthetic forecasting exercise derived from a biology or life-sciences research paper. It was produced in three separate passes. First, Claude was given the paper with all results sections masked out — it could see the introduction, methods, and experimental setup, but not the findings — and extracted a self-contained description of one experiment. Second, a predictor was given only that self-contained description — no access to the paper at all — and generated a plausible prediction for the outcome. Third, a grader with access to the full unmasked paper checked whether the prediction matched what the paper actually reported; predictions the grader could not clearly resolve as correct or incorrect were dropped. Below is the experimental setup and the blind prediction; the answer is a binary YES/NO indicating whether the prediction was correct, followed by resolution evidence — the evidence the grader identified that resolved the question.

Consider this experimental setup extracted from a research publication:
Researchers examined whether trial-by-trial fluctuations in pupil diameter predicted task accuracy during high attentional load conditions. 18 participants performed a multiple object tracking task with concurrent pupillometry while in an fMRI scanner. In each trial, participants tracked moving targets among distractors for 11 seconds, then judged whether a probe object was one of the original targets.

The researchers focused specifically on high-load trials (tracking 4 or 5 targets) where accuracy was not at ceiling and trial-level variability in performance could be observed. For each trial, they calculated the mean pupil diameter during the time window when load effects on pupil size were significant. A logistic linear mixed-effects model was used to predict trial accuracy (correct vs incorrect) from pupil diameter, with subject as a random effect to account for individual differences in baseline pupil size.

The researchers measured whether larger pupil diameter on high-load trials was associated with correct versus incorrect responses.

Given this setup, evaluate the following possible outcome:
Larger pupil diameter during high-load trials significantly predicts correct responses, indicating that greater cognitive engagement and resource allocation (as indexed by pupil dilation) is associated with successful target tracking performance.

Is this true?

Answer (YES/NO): YES